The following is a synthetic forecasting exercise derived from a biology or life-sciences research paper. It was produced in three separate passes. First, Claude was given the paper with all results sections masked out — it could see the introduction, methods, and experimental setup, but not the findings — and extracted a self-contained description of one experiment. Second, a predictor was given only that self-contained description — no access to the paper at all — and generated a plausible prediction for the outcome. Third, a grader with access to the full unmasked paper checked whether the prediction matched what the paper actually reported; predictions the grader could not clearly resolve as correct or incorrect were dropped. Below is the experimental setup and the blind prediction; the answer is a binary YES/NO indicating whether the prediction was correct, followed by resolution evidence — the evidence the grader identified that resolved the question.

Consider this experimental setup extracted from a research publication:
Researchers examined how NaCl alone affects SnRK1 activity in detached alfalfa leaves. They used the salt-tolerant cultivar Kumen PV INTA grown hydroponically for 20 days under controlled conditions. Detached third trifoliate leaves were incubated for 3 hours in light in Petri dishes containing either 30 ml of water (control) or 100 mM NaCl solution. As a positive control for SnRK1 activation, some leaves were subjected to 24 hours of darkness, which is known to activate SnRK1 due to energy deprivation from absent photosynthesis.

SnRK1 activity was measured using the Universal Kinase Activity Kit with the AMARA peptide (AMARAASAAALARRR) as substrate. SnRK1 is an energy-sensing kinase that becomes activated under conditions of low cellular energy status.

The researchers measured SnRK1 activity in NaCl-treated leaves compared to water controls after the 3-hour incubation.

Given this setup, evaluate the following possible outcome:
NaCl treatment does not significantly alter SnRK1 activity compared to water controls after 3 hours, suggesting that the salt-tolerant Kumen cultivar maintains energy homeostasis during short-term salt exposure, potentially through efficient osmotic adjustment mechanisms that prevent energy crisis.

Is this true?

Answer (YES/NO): NO